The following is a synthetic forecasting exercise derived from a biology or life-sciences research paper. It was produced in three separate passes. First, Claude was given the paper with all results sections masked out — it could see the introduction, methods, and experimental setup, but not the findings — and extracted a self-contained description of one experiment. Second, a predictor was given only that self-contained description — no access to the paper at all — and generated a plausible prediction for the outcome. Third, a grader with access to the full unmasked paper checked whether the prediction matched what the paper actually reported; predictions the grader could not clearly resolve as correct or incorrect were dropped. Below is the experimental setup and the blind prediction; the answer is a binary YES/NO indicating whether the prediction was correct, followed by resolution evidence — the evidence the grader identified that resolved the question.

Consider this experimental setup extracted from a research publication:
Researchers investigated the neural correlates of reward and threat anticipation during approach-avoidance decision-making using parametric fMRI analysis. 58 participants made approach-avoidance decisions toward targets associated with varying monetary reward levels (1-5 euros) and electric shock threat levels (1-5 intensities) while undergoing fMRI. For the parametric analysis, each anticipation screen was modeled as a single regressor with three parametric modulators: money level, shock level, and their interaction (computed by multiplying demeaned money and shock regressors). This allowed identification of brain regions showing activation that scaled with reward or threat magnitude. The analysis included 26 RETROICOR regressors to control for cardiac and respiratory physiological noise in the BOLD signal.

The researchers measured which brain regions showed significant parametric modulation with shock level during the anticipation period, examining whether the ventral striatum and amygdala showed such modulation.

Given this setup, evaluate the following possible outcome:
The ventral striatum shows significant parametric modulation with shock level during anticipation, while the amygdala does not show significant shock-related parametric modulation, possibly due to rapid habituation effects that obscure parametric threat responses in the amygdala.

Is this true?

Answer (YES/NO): NO